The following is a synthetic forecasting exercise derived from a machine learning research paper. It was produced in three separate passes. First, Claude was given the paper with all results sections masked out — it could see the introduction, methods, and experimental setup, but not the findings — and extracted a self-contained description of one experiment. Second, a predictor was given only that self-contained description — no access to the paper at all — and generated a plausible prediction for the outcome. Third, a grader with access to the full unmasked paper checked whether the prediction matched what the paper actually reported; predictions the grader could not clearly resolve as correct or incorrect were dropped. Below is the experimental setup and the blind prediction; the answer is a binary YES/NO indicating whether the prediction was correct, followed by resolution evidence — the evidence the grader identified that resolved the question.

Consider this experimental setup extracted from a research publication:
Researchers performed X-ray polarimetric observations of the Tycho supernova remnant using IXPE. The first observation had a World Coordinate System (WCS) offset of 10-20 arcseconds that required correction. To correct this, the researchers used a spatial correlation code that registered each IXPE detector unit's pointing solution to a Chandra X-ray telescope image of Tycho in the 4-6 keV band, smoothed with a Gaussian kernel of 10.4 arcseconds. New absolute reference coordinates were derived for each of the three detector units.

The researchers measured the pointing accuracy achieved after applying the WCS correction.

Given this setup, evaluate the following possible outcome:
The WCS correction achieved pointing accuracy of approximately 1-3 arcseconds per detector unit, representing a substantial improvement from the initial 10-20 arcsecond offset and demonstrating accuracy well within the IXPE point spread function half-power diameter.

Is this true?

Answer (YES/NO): YES